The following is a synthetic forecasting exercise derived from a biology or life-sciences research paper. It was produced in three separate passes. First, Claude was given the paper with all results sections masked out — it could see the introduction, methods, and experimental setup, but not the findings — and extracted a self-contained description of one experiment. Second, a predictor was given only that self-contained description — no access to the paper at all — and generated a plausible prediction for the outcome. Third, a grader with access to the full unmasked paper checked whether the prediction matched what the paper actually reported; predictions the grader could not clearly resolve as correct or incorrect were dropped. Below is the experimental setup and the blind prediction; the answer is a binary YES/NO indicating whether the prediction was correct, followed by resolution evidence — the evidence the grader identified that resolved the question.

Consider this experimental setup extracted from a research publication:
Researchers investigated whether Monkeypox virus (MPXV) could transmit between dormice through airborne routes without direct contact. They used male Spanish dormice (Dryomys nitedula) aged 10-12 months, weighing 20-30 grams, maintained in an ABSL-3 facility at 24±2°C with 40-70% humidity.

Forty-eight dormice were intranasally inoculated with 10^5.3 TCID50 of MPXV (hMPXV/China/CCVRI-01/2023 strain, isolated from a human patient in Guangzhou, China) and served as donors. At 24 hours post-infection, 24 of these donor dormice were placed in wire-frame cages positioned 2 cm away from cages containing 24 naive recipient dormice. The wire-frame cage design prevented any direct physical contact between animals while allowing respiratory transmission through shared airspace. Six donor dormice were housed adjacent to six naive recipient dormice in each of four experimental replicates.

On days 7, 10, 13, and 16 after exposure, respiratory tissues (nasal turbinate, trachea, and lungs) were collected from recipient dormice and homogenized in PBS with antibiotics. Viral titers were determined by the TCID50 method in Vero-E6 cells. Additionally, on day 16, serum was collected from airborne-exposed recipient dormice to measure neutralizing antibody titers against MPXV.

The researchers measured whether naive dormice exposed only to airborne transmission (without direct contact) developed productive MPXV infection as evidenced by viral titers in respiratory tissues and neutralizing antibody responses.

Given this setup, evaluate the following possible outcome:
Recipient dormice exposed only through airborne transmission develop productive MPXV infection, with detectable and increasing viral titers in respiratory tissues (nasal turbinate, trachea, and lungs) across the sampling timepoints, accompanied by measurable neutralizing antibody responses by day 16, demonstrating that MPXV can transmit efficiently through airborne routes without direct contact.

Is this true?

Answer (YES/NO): NO